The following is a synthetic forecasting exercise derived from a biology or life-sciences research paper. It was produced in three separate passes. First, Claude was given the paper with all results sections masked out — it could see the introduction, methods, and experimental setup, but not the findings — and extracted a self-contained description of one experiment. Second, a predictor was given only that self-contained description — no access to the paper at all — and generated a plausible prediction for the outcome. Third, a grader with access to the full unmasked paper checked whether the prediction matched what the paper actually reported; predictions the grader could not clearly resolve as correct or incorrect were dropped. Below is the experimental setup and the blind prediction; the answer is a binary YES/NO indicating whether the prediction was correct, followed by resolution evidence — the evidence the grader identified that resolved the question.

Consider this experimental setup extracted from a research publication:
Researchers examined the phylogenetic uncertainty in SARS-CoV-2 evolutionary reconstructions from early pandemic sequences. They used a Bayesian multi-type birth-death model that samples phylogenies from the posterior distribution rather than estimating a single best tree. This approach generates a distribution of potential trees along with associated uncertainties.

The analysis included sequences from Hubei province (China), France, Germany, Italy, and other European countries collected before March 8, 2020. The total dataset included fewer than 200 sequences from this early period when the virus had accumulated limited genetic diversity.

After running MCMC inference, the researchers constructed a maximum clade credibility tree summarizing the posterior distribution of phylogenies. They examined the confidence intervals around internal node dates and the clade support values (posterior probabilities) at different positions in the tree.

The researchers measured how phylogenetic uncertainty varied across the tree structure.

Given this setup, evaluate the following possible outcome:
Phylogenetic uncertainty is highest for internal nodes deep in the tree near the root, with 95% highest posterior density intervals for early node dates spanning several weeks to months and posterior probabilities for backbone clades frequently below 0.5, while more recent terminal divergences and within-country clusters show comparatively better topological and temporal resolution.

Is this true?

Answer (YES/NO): NO